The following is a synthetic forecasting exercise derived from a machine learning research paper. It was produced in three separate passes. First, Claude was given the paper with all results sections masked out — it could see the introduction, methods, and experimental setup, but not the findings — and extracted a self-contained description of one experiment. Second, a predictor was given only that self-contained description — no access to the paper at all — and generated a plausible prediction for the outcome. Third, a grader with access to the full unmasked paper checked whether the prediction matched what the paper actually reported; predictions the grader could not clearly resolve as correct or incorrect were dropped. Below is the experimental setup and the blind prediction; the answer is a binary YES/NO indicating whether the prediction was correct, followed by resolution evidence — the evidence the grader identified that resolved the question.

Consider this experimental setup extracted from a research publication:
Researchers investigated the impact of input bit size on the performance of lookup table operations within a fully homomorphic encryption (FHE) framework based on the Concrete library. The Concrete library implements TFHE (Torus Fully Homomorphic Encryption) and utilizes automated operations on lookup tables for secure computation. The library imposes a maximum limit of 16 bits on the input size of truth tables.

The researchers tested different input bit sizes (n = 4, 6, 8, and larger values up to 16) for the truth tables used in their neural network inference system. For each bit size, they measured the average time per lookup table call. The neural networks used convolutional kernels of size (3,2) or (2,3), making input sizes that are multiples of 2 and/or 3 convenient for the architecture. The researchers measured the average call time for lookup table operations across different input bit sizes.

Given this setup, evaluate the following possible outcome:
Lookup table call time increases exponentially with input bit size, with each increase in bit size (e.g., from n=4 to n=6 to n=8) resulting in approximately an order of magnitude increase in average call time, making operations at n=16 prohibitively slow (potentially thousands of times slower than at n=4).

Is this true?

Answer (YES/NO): NO